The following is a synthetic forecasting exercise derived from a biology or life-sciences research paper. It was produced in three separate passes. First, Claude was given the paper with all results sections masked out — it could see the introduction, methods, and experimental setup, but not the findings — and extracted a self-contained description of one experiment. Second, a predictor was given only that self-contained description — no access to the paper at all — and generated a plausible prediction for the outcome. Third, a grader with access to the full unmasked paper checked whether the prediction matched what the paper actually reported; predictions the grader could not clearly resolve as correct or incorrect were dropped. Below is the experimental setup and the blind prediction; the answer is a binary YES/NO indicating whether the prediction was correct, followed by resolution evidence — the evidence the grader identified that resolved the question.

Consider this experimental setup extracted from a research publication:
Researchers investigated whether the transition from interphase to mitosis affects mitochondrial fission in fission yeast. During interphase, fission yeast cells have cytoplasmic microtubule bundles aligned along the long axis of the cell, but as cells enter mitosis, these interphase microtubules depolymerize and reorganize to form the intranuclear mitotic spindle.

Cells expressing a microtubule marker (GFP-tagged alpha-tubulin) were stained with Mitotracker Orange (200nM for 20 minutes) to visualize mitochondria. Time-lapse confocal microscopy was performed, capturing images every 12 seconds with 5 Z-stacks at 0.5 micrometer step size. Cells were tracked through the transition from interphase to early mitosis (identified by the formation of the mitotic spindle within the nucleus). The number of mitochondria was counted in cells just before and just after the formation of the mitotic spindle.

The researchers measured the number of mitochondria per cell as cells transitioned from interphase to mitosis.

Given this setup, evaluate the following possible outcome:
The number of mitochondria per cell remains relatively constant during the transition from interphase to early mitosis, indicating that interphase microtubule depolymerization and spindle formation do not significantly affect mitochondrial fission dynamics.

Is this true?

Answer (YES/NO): NO